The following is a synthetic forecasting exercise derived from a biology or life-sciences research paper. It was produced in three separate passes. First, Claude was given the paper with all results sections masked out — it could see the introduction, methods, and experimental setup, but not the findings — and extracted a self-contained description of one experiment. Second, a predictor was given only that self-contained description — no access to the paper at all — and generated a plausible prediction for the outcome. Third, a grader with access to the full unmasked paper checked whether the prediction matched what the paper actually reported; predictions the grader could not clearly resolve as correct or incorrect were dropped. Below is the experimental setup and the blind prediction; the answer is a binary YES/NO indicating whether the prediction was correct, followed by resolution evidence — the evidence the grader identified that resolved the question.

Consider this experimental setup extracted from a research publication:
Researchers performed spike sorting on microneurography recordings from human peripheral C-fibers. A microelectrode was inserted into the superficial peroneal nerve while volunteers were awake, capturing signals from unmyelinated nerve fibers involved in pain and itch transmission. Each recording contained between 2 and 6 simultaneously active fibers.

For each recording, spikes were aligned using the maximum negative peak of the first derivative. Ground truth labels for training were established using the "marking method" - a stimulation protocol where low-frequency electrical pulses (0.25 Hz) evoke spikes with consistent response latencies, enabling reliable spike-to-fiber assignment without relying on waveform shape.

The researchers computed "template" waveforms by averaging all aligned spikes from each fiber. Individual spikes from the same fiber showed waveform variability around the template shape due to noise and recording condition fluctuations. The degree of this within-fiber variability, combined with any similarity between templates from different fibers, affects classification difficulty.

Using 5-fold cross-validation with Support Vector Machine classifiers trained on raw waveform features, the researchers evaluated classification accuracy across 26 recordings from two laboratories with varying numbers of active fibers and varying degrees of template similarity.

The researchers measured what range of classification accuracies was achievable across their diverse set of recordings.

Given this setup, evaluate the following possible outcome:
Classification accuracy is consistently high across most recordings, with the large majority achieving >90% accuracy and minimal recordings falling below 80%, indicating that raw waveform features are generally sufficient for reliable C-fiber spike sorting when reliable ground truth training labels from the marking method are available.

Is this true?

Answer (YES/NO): NO